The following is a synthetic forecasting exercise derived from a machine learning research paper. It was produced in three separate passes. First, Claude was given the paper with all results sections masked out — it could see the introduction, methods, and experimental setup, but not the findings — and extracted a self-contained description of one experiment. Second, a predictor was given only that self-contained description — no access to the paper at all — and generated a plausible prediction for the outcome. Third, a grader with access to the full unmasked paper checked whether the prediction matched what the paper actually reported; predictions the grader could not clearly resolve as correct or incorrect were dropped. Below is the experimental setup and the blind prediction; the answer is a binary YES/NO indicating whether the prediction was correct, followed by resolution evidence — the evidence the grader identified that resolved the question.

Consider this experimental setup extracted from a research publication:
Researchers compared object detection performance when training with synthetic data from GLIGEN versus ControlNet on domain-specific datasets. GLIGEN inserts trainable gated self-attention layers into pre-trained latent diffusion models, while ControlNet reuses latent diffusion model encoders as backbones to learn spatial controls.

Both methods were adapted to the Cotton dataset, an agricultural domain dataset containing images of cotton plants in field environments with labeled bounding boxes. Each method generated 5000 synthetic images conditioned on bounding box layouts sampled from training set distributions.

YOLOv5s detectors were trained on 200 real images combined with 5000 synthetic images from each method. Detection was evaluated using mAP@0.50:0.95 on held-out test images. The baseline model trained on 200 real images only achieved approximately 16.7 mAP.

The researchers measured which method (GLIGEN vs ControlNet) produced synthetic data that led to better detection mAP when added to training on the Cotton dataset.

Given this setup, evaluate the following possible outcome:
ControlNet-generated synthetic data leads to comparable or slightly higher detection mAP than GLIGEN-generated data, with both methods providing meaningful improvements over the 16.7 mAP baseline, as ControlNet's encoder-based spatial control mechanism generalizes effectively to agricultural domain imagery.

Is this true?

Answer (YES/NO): NO